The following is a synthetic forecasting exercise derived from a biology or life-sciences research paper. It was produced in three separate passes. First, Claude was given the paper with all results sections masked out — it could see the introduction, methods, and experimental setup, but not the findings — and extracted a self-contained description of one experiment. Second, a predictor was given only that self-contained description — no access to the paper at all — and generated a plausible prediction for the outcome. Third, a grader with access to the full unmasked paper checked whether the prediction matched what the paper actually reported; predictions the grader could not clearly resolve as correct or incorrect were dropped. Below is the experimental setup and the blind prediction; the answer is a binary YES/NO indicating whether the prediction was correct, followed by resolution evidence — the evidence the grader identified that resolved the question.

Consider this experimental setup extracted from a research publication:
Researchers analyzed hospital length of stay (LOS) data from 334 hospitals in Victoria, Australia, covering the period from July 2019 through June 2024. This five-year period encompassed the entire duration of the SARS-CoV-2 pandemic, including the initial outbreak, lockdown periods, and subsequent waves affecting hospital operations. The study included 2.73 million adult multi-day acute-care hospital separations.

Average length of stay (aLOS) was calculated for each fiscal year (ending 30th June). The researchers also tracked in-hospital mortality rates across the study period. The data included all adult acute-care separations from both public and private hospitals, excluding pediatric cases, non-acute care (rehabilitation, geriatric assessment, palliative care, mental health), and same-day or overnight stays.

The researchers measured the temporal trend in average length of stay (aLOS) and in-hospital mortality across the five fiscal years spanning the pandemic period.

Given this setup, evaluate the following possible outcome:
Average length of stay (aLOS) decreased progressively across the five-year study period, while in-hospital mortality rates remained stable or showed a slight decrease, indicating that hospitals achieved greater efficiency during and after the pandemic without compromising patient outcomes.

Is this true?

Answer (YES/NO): NO